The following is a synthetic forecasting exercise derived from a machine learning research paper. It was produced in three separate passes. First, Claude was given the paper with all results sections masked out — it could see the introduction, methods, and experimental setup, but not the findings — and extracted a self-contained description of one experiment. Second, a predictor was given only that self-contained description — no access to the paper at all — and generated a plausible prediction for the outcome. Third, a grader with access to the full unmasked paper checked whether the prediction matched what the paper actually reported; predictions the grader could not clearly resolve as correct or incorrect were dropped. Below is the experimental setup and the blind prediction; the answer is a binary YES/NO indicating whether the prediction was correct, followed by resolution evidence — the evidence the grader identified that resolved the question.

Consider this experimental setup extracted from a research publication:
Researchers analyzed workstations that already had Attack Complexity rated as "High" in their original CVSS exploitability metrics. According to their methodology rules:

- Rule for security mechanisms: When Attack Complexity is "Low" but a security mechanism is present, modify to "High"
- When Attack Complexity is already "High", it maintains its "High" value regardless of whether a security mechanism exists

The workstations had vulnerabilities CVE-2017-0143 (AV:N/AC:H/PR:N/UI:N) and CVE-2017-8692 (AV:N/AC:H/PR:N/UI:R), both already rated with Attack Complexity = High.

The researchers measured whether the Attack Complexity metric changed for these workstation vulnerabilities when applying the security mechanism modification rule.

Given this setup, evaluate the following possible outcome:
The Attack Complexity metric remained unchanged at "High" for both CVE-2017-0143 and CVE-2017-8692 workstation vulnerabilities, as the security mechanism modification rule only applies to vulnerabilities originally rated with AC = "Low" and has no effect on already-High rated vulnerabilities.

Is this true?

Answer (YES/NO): YES